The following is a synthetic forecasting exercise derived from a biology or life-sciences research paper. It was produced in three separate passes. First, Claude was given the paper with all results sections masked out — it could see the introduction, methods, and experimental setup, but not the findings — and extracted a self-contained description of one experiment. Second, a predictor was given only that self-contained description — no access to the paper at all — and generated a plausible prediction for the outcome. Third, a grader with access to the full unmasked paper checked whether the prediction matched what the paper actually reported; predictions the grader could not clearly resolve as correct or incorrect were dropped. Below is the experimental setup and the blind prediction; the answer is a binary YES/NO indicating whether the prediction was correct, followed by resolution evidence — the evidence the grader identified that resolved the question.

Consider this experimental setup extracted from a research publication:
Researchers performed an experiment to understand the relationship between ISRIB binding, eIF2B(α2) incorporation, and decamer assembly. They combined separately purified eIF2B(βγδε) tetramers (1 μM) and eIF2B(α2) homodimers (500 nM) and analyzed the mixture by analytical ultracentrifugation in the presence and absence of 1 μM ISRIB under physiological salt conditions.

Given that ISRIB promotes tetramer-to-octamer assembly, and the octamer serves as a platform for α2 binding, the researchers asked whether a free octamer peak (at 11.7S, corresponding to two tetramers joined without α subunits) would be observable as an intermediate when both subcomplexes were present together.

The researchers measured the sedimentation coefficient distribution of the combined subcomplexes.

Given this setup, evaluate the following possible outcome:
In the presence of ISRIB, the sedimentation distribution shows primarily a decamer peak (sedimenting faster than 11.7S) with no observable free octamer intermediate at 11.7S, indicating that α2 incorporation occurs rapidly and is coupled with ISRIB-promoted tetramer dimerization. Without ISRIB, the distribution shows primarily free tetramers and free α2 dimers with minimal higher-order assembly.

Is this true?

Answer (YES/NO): NO